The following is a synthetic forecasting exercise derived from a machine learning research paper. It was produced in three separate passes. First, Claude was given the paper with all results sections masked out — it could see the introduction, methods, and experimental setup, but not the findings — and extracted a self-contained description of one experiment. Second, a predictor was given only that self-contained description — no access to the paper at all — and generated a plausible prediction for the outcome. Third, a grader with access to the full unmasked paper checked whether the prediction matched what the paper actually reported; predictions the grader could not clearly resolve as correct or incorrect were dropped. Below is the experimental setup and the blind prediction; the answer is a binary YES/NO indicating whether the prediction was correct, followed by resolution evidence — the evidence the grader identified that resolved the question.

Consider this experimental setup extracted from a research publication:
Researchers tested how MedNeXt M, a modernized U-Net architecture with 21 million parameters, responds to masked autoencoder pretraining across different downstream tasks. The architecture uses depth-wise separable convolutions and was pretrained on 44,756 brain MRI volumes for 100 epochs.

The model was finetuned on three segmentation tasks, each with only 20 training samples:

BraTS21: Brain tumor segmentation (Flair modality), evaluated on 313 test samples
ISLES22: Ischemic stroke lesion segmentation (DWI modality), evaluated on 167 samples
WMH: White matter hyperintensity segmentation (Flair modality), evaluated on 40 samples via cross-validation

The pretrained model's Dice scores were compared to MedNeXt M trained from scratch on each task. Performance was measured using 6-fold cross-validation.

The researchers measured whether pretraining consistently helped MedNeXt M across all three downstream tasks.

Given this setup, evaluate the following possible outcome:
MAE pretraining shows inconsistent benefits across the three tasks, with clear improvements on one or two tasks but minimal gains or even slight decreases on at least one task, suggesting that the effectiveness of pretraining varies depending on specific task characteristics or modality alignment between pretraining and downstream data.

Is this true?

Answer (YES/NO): YES